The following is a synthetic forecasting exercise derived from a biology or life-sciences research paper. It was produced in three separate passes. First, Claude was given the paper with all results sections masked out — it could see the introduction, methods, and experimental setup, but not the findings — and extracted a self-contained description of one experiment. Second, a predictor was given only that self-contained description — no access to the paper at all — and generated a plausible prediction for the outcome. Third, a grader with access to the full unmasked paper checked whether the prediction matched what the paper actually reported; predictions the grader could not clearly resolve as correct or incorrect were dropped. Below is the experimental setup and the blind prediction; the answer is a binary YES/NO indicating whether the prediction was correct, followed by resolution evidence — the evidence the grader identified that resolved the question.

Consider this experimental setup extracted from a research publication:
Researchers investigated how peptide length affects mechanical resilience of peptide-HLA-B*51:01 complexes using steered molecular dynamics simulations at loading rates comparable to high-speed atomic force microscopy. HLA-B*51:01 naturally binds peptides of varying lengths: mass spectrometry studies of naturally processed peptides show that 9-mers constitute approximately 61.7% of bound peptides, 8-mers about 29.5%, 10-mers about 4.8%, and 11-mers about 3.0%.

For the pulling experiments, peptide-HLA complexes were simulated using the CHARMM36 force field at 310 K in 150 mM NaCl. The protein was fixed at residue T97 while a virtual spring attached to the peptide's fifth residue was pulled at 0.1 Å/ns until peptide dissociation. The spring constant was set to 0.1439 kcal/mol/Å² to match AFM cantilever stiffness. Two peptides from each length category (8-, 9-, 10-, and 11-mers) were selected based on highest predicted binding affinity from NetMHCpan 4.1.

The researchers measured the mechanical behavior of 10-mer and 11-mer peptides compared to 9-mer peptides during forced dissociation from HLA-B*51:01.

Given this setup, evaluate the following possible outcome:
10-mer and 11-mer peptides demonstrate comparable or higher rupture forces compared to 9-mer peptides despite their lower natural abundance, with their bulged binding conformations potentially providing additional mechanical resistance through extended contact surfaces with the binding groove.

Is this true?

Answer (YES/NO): NO